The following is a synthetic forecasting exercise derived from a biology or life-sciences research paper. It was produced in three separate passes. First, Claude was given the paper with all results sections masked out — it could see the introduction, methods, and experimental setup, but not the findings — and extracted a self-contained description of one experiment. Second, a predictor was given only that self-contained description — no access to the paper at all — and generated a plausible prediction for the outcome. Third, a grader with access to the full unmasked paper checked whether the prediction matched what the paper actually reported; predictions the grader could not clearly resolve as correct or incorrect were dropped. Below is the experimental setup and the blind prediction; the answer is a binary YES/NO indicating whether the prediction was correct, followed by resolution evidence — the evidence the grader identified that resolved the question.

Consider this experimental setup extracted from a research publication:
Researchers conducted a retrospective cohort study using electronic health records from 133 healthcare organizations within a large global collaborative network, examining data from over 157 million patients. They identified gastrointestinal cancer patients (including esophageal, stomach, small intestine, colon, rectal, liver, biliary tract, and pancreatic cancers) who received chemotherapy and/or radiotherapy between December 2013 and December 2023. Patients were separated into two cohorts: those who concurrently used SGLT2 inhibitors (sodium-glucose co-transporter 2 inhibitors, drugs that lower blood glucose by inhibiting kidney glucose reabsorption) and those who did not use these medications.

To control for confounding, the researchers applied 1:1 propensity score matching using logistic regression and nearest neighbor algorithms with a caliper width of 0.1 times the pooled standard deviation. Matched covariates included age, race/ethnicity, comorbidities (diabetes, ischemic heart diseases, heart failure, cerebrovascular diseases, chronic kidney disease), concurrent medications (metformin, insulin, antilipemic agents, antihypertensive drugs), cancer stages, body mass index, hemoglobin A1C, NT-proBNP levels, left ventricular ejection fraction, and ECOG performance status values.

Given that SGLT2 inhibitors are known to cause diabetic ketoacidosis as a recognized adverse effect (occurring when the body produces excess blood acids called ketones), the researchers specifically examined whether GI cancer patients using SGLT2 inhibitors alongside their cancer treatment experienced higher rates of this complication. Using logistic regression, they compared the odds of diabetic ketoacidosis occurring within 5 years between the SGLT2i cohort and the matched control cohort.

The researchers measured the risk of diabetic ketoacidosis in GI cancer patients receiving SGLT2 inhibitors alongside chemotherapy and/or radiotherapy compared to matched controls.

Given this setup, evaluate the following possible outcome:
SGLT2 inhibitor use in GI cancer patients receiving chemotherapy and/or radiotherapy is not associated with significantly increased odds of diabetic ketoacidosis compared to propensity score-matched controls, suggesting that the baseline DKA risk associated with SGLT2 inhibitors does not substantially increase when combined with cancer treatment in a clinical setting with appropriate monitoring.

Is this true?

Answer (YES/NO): NO